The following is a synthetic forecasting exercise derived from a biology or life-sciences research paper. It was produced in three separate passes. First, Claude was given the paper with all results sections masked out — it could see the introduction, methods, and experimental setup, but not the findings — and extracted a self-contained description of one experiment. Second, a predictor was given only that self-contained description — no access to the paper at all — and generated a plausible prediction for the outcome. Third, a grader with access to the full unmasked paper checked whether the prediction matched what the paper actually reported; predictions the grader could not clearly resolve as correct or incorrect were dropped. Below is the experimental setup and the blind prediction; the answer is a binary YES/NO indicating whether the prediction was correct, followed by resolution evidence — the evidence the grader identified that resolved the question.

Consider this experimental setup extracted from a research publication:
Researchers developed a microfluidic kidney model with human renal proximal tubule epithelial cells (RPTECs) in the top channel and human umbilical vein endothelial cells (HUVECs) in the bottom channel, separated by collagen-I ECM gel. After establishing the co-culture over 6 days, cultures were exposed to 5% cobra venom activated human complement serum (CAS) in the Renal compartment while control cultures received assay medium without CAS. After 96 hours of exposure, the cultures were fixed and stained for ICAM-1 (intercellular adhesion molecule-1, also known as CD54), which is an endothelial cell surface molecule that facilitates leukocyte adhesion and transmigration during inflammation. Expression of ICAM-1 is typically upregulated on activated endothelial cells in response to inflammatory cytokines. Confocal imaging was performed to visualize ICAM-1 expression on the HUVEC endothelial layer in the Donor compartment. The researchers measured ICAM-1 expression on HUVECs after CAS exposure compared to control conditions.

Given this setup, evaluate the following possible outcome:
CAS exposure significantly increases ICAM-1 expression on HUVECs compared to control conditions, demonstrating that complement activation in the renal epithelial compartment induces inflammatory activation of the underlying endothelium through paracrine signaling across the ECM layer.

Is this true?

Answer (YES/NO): NO